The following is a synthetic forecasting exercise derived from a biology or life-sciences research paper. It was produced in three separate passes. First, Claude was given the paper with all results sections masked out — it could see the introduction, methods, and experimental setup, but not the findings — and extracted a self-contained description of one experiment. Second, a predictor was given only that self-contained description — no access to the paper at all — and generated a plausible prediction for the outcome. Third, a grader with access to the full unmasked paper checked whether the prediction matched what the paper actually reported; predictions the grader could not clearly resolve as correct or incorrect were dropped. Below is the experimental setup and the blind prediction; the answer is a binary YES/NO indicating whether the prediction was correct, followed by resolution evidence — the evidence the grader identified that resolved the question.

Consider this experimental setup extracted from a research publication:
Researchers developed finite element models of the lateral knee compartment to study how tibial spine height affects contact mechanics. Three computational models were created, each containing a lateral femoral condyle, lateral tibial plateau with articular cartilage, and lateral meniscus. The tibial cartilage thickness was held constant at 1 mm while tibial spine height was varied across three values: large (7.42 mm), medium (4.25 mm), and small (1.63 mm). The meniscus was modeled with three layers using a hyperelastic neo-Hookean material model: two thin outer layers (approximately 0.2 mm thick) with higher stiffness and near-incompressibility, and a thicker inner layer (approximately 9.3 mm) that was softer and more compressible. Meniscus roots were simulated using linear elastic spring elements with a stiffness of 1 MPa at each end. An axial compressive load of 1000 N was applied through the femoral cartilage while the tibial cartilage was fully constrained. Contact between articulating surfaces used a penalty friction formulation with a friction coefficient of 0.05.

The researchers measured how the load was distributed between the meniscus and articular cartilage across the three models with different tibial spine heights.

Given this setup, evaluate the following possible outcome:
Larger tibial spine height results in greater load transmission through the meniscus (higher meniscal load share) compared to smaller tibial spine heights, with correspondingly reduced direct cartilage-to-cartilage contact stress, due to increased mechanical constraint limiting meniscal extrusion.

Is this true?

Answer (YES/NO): NO